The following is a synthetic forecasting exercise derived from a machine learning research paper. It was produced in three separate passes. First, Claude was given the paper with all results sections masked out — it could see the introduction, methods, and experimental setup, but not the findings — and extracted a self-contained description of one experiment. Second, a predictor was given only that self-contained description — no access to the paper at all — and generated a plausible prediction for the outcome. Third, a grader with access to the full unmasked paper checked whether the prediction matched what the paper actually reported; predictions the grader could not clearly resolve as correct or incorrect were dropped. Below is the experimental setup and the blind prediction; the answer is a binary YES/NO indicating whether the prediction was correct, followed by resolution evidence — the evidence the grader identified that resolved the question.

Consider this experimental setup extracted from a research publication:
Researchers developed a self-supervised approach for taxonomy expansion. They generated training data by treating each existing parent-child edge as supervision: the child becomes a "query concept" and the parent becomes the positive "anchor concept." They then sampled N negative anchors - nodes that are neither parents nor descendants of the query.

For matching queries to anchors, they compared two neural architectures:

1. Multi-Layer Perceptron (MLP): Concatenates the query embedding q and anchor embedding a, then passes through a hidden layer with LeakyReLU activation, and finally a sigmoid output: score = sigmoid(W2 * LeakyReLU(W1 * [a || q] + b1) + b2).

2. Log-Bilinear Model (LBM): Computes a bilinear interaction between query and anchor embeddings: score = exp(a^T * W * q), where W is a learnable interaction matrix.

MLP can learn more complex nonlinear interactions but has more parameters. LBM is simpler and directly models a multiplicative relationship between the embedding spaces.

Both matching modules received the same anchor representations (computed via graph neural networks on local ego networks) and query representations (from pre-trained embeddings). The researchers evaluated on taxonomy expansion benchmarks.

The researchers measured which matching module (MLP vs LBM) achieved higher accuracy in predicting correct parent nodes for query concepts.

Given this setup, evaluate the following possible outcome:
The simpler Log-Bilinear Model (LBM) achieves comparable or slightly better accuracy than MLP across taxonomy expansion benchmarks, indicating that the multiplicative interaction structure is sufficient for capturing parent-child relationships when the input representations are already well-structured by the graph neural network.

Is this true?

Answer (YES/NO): NO